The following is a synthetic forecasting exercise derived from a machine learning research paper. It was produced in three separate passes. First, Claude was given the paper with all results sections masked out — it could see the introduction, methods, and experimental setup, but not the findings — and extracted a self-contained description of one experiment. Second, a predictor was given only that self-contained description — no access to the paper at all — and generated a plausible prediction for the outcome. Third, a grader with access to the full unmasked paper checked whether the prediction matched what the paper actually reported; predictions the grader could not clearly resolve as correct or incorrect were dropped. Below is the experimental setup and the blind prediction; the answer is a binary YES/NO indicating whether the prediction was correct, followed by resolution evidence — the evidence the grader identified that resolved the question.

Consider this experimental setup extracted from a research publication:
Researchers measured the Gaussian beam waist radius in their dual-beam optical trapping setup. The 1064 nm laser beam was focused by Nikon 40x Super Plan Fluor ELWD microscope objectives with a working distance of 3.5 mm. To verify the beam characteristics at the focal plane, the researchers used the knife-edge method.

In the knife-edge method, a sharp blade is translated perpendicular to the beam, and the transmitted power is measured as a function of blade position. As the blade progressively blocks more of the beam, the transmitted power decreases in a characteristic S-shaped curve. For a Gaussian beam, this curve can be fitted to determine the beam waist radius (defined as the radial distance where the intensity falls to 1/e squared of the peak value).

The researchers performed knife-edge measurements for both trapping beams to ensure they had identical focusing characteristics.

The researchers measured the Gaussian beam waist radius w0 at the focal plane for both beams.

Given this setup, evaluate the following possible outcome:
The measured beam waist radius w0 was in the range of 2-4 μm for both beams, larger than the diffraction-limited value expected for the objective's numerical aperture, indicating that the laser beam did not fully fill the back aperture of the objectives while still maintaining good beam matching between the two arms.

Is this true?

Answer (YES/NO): NO